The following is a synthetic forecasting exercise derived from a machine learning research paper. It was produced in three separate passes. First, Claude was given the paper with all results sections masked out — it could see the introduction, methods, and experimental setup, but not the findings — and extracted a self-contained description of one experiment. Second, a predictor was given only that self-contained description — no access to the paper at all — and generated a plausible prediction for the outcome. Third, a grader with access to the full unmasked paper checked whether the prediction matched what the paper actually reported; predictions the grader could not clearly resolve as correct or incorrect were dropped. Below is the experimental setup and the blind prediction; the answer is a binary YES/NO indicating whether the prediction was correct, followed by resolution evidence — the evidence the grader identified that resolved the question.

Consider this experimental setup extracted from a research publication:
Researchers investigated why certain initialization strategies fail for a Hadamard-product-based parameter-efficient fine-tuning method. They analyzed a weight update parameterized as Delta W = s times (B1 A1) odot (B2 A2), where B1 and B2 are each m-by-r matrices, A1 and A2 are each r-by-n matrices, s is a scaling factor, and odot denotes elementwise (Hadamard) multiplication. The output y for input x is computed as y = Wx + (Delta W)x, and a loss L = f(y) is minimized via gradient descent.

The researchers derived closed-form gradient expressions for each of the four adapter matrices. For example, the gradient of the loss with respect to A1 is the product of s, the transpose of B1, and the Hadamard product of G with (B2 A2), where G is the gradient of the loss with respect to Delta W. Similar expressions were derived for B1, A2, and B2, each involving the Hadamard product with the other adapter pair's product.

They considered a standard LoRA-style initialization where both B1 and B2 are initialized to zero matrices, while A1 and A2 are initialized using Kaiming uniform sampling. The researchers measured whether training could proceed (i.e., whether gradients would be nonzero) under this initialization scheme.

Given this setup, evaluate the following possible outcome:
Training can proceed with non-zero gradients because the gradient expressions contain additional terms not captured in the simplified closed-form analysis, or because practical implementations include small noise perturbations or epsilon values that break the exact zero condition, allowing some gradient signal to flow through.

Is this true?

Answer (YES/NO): NO